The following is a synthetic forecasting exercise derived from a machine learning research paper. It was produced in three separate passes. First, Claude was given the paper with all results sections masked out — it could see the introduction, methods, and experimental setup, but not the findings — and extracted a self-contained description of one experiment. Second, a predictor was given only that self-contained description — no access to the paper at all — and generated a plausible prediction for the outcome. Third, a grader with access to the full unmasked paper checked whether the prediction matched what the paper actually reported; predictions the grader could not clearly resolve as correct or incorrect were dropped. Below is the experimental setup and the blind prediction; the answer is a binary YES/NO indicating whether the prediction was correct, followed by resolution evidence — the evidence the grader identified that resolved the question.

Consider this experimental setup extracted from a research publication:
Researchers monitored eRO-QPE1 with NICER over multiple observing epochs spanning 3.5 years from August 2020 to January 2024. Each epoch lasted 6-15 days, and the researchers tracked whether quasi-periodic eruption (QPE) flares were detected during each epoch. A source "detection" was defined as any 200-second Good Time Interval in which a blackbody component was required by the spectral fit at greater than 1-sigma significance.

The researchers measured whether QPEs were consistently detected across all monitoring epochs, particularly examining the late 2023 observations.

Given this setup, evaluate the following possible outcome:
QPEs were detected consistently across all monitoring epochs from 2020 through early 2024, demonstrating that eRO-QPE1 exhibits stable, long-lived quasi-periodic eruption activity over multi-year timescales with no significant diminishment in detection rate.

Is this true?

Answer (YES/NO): NO